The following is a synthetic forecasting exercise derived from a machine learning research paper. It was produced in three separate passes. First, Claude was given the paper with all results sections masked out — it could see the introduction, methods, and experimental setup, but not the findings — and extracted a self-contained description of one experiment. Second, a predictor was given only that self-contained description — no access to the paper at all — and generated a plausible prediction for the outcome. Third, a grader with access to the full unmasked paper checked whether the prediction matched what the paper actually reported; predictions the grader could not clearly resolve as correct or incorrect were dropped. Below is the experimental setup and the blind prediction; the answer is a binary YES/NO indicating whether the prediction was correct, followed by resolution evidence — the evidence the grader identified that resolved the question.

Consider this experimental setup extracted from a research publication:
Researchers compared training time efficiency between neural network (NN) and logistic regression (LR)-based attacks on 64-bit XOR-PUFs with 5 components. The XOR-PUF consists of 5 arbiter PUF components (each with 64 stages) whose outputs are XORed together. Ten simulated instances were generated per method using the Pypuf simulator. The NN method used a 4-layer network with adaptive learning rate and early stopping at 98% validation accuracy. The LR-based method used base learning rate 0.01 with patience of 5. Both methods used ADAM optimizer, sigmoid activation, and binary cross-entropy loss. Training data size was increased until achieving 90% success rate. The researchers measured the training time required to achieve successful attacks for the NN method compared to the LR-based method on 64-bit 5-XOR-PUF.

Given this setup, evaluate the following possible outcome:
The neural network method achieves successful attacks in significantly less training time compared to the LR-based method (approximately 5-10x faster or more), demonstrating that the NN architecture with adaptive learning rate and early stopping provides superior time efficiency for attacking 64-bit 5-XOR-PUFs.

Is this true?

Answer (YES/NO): NO